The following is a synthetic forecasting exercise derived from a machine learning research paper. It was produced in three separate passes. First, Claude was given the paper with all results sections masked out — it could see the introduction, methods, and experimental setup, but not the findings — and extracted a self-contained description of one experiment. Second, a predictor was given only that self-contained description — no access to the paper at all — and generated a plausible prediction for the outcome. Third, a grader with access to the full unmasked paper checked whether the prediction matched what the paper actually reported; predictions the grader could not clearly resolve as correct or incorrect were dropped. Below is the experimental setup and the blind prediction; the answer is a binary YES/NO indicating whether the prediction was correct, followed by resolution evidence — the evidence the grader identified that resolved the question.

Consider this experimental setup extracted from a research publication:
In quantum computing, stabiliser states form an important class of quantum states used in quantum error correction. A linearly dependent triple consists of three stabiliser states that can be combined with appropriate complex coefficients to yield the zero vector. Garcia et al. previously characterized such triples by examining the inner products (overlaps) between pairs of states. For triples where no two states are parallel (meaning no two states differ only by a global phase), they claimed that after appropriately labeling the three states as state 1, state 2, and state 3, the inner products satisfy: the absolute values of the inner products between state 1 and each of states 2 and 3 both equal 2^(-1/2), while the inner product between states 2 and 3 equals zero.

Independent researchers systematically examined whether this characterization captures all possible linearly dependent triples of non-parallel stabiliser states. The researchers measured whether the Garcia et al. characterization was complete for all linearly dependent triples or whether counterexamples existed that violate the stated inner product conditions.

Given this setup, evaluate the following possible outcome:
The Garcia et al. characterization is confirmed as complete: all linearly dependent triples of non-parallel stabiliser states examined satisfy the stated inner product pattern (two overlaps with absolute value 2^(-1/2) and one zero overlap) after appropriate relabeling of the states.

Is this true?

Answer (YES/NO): NO